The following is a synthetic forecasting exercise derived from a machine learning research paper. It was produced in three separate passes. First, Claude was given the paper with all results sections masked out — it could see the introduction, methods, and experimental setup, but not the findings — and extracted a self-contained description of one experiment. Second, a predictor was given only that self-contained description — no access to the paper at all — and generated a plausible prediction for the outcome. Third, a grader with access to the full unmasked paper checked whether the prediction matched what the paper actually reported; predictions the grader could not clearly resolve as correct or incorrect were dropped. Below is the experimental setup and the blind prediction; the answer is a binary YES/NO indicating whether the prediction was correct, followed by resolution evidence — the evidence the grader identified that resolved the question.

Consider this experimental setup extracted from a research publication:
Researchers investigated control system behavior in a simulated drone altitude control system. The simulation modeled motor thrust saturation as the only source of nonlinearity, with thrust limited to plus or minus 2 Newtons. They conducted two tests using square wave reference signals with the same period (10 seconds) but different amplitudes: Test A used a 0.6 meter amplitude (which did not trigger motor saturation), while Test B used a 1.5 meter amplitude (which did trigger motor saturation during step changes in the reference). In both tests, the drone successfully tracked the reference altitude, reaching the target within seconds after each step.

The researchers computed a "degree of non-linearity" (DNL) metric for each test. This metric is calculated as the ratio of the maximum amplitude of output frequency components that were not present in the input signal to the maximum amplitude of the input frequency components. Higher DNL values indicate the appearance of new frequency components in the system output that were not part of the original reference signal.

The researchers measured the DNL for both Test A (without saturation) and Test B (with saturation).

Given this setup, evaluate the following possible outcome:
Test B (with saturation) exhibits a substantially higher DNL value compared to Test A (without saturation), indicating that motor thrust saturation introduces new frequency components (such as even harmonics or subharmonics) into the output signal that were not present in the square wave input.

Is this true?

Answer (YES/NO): NO